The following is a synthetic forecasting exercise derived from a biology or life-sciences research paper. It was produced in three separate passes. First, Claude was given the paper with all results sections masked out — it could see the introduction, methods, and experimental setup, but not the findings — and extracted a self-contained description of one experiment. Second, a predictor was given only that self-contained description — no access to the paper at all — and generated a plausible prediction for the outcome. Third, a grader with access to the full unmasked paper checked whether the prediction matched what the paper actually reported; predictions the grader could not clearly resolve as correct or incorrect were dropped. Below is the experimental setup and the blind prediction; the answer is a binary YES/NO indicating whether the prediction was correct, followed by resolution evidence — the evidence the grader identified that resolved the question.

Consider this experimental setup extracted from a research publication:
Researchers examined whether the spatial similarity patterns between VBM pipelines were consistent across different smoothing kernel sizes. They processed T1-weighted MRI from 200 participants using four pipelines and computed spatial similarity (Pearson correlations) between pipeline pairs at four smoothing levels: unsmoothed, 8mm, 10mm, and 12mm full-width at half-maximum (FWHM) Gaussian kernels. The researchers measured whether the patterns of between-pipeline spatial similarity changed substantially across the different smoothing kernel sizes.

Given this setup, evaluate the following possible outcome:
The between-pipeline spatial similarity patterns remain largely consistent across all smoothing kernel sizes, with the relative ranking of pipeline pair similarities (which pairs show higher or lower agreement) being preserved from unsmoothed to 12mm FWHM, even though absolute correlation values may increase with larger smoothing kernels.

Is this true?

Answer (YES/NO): YES